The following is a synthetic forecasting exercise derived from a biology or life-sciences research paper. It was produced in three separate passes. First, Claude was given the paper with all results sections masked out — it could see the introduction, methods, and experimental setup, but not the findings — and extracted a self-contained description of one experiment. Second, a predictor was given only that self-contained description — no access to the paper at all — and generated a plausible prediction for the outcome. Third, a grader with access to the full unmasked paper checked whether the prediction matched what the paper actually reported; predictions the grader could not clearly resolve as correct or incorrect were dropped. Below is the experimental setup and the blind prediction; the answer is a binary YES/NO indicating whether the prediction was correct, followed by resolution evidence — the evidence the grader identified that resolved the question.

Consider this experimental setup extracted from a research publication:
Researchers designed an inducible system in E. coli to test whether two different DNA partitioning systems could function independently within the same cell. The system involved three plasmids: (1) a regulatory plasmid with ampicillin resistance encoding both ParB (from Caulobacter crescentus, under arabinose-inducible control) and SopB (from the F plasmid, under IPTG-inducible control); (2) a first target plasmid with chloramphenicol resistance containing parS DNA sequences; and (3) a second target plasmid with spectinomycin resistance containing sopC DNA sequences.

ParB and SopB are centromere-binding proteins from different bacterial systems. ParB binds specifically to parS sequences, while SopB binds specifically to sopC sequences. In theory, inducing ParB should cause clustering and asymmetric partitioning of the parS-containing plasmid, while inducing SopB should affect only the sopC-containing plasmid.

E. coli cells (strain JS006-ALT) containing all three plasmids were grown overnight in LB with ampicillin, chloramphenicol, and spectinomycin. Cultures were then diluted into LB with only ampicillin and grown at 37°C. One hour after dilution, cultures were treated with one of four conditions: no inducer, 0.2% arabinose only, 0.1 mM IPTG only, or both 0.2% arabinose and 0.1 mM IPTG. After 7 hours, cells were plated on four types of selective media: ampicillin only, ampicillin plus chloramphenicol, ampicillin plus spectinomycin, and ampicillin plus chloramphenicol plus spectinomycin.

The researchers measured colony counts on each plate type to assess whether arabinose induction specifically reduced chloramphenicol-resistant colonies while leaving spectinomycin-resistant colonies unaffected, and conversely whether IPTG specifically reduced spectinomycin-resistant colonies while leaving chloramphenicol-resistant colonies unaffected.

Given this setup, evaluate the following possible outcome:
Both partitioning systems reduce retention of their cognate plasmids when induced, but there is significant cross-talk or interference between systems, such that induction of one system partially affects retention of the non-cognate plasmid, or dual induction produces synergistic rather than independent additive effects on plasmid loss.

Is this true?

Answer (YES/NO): NO